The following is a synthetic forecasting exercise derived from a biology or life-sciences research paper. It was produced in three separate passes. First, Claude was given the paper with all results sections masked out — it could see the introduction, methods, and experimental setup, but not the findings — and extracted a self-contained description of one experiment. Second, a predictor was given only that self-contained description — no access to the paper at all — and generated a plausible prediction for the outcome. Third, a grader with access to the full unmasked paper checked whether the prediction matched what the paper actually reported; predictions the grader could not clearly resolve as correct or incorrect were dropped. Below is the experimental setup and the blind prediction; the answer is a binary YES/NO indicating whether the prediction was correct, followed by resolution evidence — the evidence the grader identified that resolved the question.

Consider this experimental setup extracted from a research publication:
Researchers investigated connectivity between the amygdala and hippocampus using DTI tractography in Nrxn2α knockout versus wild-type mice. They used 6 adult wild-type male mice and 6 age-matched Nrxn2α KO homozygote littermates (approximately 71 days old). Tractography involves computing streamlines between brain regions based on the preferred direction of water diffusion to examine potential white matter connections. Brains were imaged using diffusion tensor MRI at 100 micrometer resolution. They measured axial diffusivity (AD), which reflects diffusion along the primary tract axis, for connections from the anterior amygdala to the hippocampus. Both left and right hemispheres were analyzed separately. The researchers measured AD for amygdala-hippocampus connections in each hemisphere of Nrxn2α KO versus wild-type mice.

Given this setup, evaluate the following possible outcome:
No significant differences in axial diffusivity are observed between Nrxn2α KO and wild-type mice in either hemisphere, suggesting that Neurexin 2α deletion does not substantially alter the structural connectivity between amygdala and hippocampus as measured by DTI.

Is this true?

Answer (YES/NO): NO